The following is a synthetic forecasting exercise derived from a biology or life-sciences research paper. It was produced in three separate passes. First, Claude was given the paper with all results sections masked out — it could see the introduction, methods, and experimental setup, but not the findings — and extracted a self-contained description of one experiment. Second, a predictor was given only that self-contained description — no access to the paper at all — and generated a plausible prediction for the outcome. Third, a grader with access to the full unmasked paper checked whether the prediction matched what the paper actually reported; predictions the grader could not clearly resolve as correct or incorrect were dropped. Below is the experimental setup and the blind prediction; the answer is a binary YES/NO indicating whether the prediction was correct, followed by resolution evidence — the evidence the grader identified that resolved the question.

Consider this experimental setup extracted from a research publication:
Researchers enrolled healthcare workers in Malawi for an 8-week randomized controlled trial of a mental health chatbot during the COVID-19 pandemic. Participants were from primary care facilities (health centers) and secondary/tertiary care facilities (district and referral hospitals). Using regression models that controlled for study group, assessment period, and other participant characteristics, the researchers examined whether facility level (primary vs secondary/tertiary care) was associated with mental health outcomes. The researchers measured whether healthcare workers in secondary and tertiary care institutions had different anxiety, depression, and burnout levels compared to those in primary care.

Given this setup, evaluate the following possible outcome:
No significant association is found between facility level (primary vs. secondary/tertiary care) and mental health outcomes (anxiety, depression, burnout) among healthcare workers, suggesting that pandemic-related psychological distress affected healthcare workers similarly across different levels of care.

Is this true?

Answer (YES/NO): NO